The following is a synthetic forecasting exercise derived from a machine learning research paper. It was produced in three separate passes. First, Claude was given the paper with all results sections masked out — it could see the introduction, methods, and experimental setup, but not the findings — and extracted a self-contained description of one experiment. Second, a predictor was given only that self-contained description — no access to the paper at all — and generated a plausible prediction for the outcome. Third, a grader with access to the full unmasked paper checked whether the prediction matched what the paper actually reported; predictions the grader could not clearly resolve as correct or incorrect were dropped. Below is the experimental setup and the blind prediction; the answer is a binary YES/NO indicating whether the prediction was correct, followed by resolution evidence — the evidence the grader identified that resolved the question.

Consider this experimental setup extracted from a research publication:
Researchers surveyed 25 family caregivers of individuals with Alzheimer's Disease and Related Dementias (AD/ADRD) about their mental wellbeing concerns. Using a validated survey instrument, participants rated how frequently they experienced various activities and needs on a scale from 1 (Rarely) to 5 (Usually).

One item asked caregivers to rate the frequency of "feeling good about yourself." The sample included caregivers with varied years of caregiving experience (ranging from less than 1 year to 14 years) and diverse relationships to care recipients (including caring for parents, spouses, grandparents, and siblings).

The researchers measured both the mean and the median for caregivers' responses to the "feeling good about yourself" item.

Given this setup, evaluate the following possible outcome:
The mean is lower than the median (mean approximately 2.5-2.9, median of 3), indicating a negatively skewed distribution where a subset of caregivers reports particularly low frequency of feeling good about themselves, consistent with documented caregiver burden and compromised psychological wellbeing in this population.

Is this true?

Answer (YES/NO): NO